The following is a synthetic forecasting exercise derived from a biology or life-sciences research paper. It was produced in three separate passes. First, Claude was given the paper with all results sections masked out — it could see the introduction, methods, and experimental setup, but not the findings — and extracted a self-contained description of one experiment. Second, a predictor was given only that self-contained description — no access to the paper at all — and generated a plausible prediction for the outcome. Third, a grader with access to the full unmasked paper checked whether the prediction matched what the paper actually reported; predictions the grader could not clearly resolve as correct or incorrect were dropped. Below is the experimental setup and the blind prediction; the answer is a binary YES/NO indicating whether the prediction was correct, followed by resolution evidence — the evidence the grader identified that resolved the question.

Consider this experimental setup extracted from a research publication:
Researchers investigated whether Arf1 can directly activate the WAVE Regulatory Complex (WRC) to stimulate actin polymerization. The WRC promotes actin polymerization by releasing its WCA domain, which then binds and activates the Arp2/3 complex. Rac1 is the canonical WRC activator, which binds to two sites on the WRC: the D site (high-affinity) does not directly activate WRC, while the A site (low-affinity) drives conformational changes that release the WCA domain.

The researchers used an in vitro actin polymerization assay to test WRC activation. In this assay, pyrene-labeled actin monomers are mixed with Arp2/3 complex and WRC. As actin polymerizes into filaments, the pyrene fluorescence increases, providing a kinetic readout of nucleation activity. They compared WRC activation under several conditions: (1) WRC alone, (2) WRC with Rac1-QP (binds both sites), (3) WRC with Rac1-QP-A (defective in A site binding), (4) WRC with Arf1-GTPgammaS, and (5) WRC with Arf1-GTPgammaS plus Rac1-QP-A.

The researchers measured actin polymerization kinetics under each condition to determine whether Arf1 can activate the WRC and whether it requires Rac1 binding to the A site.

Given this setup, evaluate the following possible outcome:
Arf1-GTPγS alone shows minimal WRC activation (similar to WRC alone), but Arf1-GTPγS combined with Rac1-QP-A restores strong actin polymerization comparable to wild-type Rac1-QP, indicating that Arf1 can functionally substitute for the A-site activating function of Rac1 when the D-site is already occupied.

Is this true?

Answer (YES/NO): YES